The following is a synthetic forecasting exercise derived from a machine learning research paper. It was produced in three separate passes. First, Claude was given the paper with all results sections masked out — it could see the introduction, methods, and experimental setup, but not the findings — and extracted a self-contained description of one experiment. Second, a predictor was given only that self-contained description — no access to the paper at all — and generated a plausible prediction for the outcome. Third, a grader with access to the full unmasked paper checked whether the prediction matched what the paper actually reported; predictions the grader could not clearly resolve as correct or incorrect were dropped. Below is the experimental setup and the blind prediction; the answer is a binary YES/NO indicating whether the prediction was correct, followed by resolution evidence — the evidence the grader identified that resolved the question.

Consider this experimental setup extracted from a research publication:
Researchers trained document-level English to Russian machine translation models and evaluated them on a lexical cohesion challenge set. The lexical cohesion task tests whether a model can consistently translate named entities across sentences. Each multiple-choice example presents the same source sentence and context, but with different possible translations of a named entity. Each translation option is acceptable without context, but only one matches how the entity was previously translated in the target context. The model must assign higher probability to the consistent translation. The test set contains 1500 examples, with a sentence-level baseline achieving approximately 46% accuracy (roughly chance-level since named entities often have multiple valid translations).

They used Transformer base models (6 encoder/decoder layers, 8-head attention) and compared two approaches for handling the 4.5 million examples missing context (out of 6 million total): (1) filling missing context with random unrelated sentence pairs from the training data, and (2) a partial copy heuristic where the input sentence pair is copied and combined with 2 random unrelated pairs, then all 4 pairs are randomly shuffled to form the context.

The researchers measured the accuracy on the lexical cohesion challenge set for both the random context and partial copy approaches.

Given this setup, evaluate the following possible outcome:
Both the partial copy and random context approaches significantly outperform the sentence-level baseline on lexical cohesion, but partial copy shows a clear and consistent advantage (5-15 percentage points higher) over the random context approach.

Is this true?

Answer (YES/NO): NO